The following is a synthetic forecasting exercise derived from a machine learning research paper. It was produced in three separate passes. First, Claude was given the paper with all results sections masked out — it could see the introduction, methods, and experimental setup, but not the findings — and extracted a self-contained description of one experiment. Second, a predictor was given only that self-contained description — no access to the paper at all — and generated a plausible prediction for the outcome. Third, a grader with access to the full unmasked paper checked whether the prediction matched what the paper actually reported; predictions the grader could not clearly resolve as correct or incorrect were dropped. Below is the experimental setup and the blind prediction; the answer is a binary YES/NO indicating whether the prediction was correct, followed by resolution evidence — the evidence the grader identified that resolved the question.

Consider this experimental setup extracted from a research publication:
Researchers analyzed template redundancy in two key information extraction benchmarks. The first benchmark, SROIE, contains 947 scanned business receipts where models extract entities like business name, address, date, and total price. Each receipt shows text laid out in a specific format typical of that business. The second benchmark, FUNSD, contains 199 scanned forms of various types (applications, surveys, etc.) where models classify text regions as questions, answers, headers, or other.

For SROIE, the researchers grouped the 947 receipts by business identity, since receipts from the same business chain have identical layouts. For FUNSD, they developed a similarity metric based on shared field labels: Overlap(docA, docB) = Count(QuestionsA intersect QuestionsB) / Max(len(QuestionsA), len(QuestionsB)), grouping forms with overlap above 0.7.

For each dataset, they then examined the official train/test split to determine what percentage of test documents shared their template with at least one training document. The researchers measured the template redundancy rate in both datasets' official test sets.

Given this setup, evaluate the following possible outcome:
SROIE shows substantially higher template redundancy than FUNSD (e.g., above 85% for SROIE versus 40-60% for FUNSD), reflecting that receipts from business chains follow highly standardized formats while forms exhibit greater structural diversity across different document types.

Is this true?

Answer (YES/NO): NO